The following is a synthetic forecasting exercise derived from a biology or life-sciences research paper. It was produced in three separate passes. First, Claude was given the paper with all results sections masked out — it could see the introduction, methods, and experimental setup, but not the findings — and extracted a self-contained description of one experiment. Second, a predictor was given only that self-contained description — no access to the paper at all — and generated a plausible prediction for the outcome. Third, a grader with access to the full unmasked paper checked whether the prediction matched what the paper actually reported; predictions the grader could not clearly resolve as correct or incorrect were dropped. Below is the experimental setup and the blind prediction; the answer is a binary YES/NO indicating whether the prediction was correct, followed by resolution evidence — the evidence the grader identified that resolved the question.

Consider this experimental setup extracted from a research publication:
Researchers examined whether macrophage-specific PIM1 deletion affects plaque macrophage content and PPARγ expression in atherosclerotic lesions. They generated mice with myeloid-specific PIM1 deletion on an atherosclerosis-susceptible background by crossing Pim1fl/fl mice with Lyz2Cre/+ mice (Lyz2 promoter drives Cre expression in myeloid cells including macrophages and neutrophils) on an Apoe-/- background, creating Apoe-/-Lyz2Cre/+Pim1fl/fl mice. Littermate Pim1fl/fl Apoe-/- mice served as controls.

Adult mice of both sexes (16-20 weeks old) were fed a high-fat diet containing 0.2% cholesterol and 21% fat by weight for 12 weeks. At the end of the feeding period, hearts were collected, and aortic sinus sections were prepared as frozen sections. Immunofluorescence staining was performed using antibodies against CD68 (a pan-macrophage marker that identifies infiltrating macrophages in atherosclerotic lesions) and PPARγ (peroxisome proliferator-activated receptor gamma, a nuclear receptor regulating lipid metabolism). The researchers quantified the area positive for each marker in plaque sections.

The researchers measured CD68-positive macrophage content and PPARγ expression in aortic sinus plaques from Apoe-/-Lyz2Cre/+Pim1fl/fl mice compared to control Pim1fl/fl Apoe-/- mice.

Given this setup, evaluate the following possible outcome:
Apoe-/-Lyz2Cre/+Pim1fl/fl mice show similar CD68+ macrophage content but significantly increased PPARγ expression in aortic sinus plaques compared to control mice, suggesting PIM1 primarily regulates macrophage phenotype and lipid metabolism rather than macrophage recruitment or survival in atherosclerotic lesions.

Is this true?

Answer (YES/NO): NO